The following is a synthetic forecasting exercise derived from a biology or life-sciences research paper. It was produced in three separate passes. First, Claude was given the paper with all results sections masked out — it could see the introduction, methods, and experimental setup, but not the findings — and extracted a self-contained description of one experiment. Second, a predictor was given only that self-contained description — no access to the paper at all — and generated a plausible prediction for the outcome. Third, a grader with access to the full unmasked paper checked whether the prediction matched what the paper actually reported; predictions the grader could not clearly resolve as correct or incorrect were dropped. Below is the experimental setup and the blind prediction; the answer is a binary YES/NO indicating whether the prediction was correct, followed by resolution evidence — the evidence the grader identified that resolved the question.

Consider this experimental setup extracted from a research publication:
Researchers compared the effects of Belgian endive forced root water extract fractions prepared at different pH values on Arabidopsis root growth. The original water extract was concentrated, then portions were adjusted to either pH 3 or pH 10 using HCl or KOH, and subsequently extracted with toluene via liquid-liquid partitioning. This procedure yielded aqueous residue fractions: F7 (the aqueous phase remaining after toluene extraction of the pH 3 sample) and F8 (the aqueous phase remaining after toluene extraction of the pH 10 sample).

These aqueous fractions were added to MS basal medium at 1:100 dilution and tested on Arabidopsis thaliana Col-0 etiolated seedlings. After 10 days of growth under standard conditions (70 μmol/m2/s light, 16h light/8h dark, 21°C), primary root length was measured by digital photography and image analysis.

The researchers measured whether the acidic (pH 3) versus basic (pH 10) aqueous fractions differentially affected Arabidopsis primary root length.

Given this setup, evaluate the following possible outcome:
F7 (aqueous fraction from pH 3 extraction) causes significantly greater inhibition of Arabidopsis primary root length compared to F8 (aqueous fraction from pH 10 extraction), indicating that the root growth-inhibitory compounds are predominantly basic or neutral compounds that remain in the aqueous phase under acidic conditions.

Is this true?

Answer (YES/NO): NO